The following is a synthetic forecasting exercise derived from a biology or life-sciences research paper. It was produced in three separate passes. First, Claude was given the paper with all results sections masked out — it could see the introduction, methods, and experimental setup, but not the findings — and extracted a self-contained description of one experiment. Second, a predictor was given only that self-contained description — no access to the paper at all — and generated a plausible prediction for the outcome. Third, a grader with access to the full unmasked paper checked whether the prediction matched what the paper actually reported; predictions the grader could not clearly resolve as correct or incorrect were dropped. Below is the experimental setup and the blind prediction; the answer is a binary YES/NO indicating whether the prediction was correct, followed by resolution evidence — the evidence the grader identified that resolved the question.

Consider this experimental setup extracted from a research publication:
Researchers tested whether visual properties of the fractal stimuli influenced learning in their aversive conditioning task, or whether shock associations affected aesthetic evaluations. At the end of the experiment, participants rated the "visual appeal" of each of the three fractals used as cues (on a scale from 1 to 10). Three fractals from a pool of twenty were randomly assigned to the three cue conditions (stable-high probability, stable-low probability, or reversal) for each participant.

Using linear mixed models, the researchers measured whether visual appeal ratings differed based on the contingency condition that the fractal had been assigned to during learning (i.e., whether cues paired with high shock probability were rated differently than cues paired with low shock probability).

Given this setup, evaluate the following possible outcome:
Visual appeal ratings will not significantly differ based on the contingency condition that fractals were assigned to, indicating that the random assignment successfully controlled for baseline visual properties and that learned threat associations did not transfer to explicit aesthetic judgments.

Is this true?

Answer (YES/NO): YES